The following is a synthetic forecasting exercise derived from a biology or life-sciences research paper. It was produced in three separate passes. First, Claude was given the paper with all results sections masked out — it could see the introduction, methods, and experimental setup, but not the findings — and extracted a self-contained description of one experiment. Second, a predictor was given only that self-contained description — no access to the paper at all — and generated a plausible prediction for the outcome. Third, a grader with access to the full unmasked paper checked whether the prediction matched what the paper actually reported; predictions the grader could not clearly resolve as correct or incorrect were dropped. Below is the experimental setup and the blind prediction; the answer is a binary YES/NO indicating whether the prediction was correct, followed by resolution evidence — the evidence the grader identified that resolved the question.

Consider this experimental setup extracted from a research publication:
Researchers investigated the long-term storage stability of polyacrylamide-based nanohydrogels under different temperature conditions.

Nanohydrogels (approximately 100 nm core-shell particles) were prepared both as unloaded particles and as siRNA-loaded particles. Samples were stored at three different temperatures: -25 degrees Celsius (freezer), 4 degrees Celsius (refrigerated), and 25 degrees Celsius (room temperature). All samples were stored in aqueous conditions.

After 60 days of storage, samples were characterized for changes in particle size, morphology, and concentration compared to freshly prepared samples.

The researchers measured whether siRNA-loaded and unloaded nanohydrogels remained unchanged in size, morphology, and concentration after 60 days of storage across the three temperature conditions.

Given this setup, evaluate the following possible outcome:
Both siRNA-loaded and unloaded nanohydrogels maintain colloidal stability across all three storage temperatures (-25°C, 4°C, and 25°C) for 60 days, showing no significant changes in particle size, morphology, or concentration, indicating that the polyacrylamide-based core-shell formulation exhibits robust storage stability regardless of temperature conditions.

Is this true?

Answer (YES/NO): YES